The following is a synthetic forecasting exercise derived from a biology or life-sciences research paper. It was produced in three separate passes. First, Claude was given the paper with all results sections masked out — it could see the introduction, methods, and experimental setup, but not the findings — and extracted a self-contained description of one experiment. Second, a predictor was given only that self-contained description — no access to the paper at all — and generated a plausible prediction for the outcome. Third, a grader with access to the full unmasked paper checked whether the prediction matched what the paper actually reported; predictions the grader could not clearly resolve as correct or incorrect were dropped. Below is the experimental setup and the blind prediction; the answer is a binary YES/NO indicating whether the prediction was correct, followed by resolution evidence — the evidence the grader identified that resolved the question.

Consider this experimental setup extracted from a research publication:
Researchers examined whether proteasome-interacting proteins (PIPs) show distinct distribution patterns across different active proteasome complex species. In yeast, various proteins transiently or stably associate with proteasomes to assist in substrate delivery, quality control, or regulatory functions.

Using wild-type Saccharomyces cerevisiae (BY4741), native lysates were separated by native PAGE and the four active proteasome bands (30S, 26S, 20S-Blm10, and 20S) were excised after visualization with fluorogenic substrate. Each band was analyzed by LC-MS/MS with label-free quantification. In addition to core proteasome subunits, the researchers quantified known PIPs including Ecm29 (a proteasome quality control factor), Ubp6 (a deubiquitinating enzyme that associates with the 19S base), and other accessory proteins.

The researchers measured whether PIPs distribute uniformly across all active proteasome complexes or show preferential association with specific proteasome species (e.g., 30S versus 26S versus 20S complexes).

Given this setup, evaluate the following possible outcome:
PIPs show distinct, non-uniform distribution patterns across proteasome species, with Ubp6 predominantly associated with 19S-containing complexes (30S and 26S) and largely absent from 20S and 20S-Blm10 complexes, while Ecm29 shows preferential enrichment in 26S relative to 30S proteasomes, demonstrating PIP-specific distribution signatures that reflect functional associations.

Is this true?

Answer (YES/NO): NO